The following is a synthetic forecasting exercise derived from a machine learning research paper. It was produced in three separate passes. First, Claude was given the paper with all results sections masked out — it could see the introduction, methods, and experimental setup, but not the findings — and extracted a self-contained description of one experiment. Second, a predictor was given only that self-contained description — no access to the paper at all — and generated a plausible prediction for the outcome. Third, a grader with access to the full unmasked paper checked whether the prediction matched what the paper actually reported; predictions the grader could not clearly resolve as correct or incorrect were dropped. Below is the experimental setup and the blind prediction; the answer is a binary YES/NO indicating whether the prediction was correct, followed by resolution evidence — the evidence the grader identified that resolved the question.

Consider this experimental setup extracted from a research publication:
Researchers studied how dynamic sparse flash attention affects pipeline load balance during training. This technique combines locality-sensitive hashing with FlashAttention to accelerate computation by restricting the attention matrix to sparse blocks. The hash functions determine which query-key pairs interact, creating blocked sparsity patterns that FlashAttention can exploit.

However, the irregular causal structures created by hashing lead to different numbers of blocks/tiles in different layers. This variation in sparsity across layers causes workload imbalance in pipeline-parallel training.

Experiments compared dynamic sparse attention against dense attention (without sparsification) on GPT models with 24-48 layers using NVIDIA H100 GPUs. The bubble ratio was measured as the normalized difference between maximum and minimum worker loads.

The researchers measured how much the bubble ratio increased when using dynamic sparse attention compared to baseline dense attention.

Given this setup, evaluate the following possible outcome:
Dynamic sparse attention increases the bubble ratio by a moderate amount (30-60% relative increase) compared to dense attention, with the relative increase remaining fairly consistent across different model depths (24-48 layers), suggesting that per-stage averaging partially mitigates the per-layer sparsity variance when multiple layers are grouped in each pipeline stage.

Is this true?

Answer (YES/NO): NO